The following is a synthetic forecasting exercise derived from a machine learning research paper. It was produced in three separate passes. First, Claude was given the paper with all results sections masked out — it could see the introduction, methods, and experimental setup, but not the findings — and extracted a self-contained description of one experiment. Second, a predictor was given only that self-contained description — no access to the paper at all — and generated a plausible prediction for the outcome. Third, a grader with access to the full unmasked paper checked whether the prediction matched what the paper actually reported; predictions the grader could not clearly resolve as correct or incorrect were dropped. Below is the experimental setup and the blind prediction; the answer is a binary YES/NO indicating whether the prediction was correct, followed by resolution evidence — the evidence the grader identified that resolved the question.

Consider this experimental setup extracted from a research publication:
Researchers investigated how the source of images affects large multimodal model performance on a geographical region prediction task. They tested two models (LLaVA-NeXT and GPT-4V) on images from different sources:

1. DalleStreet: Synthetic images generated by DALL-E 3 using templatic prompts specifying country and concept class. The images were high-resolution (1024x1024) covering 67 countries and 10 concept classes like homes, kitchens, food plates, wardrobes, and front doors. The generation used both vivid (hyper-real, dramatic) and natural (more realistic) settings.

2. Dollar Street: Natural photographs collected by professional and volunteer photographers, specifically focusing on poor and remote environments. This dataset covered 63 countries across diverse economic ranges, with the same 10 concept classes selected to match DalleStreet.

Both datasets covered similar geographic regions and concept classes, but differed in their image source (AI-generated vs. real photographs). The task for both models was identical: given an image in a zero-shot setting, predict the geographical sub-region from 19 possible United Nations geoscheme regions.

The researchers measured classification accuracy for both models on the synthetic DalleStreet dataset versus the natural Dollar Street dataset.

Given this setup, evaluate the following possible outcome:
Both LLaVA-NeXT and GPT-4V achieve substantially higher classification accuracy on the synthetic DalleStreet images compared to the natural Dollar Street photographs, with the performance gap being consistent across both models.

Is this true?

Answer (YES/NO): NO